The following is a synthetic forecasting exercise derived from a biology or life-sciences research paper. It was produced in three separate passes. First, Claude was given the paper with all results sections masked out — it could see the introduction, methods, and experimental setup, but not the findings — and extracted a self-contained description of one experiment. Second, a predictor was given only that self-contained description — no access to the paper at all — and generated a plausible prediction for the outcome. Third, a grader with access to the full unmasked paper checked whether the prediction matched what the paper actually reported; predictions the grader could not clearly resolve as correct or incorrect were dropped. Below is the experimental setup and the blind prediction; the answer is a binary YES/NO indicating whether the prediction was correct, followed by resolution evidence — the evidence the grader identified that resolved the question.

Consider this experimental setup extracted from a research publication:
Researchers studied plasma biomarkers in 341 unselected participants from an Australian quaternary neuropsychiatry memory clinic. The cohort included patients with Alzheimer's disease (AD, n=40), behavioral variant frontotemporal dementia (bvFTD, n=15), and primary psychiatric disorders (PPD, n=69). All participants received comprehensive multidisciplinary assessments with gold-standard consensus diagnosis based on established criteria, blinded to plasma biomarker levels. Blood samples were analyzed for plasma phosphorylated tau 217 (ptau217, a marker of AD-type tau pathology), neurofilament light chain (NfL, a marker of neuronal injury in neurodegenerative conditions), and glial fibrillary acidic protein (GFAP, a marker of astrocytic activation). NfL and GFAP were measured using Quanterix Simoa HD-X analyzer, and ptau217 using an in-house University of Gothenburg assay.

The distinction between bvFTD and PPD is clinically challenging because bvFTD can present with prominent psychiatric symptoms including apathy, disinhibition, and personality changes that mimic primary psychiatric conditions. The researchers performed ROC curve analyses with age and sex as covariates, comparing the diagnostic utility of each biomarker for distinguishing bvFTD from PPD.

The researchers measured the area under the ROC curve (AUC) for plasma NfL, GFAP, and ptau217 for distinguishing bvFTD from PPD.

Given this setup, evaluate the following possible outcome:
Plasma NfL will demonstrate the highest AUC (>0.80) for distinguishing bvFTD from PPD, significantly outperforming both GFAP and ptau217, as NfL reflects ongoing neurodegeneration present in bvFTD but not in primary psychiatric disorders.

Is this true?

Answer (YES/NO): NO